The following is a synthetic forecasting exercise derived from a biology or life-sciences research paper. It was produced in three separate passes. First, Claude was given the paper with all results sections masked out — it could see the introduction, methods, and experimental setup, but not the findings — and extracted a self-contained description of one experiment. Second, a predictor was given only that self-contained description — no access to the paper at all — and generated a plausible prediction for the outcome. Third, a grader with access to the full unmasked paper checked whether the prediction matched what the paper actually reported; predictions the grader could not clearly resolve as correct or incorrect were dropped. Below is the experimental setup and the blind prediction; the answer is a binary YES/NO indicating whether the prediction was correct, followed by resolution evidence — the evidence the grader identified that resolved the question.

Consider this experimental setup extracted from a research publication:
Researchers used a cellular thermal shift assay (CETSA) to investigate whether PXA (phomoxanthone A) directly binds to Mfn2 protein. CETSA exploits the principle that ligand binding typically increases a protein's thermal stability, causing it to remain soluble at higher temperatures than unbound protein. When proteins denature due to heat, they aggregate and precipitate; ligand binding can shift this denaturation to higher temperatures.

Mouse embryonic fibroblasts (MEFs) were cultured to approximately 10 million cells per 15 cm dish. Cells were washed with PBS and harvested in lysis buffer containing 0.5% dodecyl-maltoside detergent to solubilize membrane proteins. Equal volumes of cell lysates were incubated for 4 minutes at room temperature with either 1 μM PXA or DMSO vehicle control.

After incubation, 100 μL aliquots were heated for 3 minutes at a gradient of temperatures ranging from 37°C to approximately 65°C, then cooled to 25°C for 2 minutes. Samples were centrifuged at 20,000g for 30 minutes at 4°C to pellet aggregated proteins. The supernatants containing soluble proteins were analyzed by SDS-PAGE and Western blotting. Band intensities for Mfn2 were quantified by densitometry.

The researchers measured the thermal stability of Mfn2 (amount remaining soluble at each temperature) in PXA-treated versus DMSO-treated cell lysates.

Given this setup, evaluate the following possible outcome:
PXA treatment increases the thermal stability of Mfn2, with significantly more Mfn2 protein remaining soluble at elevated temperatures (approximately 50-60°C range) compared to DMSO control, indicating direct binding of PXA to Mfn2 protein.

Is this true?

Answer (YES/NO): YES